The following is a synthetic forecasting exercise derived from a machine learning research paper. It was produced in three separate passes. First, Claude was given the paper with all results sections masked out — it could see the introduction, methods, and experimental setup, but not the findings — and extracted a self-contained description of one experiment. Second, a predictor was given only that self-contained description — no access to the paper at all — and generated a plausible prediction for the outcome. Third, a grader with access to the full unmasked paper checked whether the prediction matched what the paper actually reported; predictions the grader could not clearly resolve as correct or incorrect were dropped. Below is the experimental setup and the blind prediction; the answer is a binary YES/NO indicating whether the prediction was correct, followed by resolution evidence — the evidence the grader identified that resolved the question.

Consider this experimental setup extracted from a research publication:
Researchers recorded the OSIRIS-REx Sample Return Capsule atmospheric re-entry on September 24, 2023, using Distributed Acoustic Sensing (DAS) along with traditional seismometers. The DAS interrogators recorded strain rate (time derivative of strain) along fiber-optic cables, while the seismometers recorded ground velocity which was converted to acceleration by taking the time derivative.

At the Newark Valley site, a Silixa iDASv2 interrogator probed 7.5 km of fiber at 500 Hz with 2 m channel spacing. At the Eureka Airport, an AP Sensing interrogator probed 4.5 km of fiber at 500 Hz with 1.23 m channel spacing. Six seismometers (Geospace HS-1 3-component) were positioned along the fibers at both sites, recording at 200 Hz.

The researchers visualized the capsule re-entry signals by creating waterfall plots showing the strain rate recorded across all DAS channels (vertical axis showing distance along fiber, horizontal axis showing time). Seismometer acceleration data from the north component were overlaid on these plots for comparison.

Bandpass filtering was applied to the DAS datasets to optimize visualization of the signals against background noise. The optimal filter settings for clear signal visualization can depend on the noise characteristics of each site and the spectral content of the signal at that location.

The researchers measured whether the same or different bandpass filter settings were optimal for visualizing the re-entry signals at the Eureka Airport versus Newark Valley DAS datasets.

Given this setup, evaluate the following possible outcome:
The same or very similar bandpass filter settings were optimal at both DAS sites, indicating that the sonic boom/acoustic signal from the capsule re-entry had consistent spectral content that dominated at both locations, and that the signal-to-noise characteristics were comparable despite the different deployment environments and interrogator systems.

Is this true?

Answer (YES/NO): NO